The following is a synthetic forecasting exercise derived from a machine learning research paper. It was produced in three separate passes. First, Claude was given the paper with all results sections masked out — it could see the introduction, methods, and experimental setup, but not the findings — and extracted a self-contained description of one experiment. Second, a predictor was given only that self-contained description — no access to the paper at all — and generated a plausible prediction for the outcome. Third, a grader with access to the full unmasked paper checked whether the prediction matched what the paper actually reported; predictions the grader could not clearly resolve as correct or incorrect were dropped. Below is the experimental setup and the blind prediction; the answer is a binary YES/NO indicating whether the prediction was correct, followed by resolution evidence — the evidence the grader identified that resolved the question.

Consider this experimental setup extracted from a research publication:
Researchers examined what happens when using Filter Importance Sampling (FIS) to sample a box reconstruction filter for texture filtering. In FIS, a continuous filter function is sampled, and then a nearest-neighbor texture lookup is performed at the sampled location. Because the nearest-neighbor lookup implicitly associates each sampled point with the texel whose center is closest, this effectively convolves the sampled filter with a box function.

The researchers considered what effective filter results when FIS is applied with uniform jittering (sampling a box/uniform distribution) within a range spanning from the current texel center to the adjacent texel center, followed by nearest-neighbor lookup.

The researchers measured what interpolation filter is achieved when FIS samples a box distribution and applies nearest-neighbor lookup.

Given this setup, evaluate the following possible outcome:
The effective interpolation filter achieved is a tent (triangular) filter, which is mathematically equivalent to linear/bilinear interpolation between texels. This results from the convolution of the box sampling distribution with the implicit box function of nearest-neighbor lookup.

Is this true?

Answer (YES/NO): YES